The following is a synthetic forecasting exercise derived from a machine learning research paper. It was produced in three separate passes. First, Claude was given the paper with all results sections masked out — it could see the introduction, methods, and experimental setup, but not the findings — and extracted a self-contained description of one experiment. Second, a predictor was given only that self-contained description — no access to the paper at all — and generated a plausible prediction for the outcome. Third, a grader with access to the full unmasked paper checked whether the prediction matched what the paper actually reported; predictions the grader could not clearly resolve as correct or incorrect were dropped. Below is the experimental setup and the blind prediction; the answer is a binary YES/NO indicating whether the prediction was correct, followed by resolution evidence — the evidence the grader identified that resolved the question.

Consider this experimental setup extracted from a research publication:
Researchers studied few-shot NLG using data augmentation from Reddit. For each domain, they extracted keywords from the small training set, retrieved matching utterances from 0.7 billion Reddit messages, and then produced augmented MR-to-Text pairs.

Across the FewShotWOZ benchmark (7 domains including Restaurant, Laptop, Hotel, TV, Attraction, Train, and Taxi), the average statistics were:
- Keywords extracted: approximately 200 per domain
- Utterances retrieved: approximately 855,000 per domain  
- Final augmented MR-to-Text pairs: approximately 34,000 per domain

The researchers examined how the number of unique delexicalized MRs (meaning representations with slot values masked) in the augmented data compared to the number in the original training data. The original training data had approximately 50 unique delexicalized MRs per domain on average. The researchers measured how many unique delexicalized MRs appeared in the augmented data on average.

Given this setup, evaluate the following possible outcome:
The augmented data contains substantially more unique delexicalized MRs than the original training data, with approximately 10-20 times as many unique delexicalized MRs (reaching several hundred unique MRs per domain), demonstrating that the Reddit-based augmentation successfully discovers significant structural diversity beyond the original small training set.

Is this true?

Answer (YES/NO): NO